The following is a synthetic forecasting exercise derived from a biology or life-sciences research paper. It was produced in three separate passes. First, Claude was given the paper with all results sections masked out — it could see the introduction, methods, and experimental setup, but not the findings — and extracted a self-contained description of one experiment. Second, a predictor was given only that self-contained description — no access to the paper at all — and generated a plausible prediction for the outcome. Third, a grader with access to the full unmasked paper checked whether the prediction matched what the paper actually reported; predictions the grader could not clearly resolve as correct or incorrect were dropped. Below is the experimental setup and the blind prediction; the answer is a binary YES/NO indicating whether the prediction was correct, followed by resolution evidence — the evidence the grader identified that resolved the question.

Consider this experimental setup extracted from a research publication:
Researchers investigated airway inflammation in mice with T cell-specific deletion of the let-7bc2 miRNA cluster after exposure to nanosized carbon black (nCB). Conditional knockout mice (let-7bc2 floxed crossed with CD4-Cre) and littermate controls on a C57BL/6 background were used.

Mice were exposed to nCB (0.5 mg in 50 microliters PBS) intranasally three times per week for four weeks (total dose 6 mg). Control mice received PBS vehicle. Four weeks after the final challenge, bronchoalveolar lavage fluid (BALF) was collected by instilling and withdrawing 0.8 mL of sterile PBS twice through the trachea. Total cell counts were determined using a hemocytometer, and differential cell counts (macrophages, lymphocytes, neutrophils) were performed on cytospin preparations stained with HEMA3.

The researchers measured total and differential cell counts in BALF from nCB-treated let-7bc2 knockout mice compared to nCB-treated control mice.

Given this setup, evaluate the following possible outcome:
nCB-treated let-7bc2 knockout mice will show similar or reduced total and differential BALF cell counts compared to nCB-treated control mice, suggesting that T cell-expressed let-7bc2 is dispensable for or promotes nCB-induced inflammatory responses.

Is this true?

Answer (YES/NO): NO